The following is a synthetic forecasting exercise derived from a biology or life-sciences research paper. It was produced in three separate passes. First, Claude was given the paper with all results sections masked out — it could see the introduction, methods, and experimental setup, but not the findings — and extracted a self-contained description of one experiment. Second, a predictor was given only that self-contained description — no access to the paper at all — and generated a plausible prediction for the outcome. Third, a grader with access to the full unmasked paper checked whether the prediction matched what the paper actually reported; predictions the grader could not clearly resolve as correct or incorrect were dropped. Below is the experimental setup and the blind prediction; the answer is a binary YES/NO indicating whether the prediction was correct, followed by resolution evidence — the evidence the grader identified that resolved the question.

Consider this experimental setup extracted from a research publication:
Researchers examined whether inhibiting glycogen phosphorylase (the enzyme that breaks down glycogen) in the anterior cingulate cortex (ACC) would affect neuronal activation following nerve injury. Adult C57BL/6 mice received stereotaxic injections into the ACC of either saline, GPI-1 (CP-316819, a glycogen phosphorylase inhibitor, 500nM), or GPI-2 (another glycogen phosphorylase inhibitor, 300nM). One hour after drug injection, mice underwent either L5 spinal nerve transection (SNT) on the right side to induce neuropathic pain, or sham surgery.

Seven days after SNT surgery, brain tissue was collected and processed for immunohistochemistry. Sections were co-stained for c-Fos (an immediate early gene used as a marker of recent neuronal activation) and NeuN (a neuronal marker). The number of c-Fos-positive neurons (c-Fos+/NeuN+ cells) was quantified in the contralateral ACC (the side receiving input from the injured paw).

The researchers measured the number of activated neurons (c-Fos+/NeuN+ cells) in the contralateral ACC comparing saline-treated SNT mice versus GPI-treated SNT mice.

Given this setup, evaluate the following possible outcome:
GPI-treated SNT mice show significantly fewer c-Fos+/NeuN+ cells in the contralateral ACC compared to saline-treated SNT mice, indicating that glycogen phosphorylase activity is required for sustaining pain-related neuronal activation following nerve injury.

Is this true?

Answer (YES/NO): YES